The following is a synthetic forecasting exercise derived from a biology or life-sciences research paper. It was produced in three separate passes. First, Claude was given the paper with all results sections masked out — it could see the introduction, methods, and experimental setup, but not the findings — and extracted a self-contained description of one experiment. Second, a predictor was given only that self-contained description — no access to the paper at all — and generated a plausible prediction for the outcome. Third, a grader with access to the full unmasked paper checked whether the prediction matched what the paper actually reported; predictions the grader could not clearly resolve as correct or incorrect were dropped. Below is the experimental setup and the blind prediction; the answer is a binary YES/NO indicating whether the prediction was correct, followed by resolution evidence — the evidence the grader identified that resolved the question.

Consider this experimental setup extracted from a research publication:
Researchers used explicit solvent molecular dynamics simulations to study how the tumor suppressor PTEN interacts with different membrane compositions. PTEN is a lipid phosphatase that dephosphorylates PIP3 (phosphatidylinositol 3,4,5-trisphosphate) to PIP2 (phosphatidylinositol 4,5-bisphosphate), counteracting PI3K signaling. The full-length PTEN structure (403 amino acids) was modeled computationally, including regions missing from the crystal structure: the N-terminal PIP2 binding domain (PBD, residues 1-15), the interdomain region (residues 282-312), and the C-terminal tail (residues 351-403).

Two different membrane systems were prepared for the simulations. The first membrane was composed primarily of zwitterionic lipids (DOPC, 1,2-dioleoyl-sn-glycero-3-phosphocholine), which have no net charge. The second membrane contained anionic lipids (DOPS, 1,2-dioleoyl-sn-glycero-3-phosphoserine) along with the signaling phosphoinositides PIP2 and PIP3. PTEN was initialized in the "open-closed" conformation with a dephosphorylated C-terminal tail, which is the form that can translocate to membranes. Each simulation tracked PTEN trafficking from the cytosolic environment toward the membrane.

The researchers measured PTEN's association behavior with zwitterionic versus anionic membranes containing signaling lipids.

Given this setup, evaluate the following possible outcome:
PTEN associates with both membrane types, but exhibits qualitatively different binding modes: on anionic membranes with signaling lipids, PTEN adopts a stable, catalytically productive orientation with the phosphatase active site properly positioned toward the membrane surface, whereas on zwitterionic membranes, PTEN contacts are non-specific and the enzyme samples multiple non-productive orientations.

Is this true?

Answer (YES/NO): NO